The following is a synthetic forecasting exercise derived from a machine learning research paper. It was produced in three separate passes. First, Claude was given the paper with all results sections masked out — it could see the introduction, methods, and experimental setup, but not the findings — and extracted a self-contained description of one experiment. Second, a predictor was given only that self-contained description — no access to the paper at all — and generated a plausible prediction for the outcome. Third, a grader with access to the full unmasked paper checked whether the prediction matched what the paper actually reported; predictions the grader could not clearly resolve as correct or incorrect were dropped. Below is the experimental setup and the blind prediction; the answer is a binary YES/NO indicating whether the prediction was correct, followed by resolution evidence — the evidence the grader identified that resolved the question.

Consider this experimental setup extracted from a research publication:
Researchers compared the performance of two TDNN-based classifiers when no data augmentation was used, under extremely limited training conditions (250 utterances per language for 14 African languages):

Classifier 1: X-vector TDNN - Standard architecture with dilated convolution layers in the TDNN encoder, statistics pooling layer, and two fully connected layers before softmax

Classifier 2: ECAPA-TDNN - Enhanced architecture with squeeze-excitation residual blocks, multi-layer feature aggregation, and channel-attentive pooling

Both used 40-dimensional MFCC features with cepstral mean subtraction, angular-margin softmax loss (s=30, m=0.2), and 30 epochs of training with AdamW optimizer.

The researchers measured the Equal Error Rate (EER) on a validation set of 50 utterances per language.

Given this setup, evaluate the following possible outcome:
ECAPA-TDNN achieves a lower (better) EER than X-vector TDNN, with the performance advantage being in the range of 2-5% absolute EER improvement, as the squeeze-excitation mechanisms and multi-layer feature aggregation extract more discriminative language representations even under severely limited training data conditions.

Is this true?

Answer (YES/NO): NO